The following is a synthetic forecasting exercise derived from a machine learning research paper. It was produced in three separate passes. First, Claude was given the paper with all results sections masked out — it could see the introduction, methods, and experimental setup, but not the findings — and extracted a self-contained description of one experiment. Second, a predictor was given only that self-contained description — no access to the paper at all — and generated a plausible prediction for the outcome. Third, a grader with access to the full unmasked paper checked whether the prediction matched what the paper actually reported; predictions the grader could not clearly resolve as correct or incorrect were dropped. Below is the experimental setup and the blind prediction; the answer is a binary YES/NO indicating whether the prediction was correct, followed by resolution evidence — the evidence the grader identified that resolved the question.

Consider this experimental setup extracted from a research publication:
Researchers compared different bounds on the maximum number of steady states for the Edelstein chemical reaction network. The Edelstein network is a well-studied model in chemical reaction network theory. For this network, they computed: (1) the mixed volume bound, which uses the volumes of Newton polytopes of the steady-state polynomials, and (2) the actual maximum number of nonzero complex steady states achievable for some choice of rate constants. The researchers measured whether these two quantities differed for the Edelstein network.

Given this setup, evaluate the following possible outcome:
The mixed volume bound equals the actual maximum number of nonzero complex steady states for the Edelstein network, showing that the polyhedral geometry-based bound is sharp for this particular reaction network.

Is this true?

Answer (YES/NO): YES